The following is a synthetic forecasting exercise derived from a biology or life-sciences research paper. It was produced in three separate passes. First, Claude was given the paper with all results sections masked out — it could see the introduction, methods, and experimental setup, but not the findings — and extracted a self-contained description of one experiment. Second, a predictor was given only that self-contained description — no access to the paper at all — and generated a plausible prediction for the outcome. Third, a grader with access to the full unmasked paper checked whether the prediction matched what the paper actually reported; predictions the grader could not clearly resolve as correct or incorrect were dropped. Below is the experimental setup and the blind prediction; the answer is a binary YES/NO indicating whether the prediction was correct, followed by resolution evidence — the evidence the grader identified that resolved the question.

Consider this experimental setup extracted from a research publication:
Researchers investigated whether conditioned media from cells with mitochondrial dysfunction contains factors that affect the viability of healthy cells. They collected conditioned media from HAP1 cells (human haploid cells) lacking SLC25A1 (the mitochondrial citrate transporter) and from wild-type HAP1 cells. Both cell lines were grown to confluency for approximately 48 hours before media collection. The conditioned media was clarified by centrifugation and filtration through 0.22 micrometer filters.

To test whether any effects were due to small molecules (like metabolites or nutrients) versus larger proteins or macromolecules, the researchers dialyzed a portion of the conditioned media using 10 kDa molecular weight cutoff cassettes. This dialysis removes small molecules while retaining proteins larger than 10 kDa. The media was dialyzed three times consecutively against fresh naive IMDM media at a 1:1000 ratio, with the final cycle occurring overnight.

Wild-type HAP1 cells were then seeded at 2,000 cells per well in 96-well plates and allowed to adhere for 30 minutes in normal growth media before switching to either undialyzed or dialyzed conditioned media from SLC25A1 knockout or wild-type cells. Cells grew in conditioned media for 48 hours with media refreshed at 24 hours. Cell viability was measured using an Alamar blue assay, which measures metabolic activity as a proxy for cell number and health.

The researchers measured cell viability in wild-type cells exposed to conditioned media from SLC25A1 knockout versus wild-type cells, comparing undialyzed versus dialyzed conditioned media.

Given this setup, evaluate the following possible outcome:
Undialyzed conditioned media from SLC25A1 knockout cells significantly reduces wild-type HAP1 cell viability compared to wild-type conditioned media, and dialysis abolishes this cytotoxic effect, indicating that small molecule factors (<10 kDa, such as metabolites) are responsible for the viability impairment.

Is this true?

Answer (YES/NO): NO